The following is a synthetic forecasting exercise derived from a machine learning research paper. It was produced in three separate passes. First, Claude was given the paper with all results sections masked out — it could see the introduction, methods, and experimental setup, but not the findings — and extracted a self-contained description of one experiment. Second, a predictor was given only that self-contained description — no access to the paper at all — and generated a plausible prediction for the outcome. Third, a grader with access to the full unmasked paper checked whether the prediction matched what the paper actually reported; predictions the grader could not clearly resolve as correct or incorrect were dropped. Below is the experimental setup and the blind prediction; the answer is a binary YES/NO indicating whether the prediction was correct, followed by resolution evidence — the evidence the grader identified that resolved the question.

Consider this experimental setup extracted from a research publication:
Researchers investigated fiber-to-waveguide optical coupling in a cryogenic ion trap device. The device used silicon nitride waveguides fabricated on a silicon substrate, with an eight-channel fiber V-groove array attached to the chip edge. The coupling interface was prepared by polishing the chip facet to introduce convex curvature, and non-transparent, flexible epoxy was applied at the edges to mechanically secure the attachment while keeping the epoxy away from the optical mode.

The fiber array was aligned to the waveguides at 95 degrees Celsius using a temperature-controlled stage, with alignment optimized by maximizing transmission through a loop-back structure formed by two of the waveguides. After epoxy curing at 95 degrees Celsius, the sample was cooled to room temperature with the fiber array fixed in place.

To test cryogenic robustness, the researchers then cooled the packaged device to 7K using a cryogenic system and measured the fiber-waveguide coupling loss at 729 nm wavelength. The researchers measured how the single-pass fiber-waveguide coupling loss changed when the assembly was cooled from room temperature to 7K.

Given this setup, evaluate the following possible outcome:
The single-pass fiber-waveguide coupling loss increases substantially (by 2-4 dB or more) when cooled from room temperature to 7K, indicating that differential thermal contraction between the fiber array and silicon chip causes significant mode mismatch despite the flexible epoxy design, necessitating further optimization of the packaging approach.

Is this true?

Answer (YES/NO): NO